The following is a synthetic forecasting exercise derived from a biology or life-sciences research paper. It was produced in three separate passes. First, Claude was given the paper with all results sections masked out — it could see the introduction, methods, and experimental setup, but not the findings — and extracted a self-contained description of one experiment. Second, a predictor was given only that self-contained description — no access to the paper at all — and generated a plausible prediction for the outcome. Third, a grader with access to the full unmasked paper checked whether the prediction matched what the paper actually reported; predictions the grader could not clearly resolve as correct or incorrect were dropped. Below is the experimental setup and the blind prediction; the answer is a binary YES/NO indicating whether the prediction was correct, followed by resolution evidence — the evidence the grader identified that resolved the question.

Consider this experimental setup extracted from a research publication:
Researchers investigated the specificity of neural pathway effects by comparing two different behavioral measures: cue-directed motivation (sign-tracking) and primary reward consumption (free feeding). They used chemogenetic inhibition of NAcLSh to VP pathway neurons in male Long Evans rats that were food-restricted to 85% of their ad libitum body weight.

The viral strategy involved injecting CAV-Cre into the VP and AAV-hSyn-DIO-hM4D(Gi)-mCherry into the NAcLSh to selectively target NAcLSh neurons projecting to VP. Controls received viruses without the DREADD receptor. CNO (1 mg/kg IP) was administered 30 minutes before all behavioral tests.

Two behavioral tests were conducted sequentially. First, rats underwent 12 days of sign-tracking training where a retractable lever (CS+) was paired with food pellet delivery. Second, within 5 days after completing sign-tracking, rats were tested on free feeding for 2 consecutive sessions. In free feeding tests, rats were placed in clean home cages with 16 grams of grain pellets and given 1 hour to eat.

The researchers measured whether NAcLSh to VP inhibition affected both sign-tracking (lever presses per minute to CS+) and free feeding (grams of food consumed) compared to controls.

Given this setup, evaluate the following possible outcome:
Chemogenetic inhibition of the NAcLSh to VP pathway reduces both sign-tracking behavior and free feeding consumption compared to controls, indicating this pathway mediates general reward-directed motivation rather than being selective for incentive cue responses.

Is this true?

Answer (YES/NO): NO